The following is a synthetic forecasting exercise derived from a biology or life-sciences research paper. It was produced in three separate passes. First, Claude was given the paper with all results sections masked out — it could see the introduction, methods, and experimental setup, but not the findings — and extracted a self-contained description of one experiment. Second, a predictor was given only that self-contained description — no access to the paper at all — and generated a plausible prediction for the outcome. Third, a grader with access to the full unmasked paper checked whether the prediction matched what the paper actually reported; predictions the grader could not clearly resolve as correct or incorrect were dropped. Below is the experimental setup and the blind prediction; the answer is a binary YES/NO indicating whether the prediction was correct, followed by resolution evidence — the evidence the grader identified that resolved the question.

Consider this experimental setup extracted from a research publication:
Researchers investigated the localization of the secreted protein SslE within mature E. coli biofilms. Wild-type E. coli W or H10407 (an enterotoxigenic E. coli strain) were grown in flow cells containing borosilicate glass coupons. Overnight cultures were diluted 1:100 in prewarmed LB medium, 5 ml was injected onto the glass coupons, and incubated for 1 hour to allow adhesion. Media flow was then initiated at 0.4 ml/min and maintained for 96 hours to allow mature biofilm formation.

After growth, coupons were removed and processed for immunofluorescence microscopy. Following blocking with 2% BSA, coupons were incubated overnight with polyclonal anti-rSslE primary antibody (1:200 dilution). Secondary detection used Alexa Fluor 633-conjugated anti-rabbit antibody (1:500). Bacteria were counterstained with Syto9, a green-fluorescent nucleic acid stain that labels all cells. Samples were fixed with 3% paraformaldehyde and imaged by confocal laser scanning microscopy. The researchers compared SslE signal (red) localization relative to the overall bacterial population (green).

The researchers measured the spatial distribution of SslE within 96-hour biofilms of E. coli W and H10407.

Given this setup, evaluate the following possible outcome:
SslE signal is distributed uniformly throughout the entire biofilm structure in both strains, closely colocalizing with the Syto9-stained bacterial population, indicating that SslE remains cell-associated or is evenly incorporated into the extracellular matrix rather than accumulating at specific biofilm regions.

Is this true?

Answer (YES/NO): NO